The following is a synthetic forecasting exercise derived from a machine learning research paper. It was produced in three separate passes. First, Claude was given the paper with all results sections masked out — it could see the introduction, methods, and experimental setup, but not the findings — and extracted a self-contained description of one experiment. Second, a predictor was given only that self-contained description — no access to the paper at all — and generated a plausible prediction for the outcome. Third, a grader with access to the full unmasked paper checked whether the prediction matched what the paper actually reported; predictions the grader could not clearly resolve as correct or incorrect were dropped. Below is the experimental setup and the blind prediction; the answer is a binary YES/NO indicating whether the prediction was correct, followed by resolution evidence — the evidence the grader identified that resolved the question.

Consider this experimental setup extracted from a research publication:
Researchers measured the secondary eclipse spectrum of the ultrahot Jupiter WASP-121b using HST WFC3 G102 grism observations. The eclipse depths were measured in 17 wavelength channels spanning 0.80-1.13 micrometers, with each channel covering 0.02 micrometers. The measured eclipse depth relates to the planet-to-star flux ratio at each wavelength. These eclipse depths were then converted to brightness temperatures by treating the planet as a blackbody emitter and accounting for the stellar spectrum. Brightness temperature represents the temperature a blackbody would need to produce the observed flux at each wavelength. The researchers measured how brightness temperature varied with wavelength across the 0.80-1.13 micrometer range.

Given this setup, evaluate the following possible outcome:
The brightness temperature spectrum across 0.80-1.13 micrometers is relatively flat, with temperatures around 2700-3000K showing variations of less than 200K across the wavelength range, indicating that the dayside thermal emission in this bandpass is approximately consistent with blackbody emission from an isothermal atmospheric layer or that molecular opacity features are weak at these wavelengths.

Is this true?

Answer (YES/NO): NO